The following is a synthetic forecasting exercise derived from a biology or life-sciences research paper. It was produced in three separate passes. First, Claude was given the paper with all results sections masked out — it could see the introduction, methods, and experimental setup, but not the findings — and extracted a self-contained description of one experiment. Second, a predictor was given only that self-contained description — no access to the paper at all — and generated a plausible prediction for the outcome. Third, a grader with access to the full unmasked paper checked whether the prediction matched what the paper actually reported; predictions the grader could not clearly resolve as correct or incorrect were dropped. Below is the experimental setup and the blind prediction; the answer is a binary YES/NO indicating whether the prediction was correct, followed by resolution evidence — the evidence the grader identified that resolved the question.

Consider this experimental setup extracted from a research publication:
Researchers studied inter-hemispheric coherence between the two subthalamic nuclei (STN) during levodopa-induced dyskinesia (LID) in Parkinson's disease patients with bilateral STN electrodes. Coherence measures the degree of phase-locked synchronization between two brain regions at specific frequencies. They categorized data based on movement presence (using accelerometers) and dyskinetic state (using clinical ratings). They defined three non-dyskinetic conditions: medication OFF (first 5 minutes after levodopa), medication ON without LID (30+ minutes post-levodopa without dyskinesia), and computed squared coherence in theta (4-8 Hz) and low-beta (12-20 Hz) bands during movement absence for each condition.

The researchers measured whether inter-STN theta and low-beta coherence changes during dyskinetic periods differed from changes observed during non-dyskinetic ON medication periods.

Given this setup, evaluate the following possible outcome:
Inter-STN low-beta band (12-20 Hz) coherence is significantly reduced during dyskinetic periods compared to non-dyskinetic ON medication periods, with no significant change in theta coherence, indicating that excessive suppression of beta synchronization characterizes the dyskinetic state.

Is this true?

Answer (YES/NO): NO